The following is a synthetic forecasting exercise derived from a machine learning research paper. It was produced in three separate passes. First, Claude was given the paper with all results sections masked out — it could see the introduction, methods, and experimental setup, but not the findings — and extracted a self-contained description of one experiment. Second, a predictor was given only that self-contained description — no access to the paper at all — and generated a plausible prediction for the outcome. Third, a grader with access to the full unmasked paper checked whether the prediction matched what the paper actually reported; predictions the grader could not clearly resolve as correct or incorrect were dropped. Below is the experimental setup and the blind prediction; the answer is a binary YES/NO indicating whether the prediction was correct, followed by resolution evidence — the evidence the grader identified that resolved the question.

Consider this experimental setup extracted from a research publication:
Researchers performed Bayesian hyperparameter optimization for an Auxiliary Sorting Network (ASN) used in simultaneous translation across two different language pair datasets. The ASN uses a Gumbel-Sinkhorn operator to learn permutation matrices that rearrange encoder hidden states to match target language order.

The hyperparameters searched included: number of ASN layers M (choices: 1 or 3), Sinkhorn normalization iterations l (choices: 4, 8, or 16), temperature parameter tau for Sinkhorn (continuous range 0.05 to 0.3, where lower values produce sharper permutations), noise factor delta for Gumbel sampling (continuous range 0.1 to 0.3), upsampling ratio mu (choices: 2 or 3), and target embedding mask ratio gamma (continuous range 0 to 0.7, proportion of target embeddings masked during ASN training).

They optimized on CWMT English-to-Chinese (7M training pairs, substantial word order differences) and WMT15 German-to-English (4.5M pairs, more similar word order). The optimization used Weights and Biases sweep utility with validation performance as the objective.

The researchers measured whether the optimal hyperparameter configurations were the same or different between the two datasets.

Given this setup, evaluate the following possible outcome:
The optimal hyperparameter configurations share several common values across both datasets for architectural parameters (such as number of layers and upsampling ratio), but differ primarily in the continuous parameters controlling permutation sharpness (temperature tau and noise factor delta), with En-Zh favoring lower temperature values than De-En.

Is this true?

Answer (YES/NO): NO